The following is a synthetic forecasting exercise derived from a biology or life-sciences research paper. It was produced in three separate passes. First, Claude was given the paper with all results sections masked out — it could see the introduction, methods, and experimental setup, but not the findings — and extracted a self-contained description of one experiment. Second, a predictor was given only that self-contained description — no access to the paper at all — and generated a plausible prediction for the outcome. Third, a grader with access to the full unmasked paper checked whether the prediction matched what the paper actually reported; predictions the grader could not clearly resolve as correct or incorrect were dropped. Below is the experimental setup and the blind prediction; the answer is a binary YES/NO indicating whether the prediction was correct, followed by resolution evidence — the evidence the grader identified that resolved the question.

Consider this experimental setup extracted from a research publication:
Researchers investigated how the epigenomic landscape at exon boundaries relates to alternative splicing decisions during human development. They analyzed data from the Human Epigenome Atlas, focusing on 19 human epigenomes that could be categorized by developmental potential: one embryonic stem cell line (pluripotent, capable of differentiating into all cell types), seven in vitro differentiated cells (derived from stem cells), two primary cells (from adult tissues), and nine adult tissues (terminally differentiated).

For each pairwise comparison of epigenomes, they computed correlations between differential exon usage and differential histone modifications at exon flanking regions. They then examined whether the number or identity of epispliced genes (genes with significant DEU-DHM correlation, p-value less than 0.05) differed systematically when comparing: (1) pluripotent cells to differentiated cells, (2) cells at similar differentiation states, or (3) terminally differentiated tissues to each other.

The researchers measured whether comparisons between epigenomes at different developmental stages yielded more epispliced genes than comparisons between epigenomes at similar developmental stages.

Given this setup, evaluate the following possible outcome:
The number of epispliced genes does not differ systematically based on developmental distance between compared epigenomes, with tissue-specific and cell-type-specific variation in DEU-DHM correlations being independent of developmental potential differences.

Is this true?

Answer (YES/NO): NO